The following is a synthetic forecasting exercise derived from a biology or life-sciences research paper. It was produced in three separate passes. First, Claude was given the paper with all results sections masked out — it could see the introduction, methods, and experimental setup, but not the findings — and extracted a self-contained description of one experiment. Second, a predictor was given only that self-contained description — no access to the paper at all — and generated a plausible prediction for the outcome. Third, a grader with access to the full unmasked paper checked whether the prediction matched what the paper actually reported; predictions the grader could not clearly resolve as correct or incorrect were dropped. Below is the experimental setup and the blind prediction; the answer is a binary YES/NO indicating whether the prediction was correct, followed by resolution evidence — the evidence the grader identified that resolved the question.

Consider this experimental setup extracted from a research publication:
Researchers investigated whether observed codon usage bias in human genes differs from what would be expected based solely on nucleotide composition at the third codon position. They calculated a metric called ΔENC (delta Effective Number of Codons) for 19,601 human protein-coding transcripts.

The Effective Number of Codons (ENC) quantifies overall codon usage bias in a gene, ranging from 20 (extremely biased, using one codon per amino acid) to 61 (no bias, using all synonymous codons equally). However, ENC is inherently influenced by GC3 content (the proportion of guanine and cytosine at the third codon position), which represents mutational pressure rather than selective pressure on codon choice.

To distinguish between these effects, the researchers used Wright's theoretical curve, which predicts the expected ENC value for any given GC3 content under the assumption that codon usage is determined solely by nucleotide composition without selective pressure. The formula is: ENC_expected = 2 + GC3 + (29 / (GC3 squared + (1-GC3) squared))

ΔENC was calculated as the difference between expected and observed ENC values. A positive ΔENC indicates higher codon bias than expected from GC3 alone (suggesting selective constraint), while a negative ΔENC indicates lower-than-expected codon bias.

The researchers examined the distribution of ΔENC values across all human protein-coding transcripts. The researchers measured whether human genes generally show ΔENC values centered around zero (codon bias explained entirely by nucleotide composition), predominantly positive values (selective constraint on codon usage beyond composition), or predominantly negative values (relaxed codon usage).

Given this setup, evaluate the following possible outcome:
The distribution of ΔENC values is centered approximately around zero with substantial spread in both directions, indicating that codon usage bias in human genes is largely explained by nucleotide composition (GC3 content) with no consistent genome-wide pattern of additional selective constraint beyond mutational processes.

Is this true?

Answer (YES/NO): NO